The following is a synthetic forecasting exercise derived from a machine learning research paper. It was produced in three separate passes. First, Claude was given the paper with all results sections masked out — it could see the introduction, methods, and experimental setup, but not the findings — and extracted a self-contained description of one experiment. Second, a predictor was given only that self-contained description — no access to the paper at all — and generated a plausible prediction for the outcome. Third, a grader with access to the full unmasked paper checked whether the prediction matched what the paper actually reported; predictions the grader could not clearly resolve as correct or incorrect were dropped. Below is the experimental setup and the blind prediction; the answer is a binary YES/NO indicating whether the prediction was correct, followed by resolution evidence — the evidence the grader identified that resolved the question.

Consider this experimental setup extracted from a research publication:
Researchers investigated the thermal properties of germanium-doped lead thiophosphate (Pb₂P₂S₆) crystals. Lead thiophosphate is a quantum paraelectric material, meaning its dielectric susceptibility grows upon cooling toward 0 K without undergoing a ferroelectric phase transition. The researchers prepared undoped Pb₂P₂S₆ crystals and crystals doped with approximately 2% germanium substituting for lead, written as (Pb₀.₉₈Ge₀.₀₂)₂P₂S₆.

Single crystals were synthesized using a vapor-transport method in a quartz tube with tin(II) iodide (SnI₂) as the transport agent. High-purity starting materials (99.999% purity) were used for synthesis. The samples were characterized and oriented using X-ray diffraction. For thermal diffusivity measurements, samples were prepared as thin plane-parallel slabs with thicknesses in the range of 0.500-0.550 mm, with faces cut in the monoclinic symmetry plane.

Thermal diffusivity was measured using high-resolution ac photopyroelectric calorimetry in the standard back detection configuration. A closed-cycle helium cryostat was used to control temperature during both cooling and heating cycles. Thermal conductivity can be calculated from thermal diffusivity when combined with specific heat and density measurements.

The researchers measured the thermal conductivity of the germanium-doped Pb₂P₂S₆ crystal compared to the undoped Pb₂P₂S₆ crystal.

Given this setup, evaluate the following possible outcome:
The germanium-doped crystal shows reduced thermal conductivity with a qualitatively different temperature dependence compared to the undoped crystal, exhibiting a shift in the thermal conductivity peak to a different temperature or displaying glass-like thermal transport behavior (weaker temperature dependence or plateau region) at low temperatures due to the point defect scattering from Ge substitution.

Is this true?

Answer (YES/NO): NO